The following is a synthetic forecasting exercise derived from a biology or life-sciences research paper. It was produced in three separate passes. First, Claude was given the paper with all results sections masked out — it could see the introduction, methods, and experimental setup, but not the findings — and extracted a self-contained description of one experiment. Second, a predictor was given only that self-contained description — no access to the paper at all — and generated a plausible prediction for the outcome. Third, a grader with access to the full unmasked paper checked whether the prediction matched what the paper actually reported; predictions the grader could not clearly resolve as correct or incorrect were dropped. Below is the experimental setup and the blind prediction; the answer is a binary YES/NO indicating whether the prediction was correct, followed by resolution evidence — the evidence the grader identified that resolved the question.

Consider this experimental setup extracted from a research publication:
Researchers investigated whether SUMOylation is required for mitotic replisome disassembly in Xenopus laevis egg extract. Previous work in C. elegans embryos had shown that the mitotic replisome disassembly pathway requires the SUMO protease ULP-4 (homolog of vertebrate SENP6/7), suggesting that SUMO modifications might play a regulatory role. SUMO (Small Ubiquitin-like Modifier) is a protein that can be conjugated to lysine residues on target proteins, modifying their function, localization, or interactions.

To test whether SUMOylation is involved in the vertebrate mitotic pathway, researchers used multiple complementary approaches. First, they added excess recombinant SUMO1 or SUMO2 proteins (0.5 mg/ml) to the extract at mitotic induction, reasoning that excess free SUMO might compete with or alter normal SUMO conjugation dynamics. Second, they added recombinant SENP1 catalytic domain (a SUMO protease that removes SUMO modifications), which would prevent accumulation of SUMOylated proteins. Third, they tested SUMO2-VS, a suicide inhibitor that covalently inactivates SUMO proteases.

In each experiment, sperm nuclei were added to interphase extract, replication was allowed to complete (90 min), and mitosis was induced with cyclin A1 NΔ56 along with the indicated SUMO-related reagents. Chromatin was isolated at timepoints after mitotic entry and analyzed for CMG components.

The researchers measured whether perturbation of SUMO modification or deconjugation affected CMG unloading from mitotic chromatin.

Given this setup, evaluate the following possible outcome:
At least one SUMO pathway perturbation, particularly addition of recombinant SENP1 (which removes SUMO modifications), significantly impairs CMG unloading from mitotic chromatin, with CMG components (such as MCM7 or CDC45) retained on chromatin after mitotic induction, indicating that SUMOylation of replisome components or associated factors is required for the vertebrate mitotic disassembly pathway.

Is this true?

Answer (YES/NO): NO